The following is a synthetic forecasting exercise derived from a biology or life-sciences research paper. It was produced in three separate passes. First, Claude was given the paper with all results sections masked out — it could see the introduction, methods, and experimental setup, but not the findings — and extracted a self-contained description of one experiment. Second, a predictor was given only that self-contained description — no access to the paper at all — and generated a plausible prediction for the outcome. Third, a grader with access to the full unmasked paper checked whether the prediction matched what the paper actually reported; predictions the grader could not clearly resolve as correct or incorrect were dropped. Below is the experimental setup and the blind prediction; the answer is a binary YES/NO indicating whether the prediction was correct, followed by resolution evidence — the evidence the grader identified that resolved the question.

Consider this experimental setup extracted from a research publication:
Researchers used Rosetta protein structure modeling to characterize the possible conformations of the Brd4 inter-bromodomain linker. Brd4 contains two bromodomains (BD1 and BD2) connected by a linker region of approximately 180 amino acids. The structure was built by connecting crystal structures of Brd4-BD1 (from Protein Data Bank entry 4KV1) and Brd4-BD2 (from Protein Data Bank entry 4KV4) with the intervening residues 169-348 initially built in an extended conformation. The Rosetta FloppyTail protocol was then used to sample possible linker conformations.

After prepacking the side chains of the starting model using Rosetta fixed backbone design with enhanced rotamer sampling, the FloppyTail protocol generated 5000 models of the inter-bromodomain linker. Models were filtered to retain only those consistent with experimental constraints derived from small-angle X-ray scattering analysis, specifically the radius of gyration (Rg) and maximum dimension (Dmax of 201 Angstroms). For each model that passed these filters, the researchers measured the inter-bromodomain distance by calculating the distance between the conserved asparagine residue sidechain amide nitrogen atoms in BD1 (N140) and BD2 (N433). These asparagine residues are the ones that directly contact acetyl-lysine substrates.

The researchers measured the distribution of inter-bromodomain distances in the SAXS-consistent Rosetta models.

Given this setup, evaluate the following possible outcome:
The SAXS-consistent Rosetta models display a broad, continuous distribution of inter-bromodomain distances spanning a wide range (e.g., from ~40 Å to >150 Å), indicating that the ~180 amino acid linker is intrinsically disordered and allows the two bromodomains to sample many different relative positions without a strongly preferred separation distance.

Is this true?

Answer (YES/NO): YES